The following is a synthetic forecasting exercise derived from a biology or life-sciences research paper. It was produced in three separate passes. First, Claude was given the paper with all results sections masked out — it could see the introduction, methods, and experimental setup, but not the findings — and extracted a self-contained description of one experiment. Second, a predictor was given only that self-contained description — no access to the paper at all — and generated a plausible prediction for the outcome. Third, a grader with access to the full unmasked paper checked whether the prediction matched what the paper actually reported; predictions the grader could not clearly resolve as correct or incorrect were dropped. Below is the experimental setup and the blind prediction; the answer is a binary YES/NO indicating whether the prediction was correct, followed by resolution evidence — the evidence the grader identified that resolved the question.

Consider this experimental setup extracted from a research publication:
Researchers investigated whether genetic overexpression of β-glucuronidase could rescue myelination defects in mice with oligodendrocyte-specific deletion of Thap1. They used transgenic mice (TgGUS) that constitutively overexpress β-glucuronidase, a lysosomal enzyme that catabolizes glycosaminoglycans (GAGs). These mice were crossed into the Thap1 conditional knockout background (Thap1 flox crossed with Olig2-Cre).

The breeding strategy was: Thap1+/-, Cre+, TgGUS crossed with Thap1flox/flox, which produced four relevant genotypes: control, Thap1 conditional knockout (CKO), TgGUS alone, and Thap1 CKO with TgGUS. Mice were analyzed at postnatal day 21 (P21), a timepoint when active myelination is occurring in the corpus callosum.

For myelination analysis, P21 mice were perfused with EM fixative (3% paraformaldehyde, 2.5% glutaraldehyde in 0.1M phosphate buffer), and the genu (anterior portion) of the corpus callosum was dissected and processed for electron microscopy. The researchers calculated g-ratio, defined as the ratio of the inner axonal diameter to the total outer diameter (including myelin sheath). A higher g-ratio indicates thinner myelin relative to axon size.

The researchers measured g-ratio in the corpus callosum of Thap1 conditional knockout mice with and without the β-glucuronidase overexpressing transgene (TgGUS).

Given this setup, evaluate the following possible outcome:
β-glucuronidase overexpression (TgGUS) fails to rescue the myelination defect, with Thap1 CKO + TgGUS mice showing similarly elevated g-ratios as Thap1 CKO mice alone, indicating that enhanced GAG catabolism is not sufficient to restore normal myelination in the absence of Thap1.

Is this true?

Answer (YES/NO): NO